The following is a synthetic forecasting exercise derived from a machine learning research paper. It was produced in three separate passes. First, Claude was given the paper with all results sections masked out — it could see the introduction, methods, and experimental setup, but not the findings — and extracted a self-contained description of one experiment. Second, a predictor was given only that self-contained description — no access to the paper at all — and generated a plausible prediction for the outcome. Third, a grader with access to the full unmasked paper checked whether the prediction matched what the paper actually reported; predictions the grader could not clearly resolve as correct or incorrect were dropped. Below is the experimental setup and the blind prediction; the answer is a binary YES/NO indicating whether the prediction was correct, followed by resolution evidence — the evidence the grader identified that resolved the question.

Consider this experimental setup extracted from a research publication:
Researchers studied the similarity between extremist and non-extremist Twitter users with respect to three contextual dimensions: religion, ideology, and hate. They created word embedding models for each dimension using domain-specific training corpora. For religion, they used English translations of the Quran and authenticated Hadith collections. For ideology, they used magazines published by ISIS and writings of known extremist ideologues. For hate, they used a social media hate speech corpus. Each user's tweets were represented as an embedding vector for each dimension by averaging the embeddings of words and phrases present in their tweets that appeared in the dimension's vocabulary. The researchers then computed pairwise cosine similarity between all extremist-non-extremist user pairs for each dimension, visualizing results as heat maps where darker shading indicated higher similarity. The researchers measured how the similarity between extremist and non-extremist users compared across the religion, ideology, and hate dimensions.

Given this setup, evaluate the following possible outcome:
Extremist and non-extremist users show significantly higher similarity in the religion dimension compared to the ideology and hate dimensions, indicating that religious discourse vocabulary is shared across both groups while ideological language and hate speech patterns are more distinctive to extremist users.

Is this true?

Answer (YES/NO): YES